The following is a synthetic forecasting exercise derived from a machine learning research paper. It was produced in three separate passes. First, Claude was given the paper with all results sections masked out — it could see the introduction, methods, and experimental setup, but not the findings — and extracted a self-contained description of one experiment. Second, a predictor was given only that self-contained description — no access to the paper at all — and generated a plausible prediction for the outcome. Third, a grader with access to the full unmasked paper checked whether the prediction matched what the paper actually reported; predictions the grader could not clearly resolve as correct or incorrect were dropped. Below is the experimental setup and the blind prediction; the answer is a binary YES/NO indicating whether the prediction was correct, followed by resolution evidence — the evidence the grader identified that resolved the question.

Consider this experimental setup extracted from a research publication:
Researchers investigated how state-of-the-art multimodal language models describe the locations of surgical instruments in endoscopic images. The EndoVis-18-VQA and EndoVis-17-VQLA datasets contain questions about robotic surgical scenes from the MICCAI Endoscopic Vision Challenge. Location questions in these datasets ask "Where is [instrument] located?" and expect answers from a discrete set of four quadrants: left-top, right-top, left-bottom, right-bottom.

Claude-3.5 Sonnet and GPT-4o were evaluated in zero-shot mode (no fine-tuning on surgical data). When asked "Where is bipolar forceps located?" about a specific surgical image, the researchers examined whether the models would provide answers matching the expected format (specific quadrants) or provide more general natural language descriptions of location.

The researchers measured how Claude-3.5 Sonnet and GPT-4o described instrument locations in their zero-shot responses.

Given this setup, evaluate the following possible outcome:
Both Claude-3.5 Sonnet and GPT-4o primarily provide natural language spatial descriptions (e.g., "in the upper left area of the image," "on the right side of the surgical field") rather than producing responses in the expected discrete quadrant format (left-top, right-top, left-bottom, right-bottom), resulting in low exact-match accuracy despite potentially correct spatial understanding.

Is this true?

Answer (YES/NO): YES